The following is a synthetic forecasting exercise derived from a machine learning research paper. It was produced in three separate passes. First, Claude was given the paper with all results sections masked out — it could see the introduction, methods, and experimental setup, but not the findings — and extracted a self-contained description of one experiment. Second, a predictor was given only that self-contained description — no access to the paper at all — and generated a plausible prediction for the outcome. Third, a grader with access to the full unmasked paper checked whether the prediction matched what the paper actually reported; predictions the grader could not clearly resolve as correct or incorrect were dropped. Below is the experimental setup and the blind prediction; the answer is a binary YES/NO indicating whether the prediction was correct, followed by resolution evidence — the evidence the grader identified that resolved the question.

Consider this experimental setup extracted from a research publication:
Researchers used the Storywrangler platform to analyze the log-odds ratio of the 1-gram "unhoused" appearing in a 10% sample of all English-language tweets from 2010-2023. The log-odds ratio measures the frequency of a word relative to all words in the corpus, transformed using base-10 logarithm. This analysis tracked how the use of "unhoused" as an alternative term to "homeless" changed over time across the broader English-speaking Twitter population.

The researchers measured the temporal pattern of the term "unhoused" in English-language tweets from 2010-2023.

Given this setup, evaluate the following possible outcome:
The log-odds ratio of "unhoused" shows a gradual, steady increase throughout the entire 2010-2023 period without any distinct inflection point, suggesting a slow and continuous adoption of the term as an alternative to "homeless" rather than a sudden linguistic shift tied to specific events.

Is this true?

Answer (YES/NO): NO